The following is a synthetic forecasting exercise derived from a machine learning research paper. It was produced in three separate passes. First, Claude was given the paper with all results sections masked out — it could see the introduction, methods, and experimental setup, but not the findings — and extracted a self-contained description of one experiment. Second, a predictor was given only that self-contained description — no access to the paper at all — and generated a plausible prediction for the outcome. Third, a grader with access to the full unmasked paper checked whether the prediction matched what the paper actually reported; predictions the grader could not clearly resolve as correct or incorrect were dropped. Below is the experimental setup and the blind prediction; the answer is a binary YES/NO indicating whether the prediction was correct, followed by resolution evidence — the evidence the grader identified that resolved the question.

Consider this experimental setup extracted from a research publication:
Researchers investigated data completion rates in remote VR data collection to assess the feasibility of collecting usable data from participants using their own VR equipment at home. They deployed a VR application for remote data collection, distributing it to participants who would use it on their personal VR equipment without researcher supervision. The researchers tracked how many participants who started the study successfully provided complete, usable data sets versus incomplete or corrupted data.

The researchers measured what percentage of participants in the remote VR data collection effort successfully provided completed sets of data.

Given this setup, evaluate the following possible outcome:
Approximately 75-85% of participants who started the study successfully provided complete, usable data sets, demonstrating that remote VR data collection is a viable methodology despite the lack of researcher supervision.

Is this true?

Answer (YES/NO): NO